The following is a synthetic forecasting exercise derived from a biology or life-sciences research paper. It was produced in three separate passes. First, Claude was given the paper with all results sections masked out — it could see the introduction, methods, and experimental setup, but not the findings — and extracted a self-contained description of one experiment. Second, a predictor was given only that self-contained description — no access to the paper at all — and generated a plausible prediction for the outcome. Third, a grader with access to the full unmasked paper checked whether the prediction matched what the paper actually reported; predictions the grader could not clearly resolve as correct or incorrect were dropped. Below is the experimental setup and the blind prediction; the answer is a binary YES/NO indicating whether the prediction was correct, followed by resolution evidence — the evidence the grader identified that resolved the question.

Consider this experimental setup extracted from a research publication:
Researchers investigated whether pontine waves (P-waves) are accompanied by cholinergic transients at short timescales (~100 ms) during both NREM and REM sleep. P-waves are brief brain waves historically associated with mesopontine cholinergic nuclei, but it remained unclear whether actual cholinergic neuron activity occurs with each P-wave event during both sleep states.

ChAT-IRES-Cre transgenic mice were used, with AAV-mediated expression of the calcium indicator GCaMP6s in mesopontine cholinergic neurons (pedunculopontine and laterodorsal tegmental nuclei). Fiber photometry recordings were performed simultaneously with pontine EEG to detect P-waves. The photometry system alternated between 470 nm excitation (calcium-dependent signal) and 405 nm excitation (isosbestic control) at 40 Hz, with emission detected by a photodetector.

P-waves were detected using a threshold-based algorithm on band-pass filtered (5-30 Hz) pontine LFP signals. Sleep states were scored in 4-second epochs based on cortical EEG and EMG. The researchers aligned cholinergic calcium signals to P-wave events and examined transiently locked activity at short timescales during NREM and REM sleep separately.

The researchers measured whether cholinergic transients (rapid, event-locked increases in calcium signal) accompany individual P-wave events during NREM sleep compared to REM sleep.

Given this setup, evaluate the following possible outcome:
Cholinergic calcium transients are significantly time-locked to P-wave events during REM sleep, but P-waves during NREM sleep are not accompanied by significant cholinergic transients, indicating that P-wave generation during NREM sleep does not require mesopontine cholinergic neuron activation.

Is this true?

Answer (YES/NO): NO